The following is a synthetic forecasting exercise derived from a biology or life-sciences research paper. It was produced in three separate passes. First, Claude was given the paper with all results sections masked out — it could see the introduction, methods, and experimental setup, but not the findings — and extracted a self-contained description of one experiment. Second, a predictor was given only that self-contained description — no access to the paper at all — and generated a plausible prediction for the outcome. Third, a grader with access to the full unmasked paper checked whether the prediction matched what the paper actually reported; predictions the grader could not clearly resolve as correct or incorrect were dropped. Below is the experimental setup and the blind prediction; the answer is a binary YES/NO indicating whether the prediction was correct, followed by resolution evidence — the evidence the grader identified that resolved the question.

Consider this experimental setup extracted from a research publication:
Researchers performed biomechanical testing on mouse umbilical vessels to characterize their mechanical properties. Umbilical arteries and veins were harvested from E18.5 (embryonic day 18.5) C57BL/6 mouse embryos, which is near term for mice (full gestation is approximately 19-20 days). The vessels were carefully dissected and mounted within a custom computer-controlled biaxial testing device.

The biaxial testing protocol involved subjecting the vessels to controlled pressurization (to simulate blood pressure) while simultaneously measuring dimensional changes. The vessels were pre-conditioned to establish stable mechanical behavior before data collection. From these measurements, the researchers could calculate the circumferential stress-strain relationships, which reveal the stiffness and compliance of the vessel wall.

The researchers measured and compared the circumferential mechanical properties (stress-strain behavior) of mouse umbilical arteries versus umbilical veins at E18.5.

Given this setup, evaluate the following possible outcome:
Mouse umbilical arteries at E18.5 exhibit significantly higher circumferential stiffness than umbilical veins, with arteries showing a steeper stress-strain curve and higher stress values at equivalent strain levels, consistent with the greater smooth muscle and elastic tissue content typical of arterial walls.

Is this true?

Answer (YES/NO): NO